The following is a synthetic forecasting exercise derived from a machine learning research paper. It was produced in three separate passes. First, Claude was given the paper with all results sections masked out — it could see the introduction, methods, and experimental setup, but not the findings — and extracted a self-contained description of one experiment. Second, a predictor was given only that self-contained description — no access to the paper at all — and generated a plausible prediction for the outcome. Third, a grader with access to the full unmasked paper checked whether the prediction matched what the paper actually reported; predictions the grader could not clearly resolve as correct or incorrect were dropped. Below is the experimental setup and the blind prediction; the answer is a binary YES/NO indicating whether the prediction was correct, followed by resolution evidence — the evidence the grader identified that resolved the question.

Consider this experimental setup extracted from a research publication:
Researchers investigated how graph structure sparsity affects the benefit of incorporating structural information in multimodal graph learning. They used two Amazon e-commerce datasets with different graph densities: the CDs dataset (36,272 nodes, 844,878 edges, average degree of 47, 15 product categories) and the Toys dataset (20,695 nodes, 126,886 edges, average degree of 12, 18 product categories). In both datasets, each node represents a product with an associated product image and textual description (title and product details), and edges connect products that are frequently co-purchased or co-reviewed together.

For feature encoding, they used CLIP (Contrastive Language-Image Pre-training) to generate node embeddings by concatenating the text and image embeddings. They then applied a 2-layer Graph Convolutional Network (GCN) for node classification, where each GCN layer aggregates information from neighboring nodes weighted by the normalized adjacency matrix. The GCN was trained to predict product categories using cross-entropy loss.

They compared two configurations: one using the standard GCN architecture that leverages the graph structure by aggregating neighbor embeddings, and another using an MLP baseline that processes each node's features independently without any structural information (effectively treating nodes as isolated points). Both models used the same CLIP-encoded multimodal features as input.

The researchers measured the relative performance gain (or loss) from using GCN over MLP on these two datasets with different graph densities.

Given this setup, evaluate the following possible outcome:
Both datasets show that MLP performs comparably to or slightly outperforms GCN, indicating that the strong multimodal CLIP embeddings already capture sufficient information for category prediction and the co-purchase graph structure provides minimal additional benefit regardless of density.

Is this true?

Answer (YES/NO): NO